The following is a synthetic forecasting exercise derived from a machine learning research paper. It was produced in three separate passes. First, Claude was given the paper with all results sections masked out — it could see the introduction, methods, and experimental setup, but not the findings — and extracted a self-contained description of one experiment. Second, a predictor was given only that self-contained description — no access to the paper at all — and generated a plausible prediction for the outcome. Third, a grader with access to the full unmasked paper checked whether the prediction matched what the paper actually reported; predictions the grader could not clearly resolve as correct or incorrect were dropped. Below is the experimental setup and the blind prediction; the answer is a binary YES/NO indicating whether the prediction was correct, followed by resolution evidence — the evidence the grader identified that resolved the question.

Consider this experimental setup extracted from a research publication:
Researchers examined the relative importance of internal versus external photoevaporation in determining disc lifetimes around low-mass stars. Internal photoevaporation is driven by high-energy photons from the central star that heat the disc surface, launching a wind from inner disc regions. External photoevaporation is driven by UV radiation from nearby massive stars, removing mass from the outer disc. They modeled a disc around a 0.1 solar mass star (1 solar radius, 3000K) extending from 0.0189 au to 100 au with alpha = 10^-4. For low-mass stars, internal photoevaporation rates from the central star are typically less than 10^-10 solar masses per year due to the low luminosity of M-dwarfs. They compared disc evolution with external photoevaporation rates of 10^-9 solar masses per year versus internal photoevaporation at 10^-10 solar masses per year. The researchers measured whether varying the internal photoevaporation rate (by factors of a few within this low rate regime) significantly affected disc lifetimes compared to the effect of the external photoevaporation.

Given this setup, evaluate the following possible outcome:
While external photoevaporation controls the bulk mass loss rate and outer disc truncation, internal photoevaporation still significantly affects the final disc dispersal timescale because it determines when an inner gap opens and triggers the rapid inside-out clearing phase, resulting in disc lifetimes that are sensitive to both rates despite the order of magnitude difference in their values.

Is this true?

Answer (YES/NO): NO